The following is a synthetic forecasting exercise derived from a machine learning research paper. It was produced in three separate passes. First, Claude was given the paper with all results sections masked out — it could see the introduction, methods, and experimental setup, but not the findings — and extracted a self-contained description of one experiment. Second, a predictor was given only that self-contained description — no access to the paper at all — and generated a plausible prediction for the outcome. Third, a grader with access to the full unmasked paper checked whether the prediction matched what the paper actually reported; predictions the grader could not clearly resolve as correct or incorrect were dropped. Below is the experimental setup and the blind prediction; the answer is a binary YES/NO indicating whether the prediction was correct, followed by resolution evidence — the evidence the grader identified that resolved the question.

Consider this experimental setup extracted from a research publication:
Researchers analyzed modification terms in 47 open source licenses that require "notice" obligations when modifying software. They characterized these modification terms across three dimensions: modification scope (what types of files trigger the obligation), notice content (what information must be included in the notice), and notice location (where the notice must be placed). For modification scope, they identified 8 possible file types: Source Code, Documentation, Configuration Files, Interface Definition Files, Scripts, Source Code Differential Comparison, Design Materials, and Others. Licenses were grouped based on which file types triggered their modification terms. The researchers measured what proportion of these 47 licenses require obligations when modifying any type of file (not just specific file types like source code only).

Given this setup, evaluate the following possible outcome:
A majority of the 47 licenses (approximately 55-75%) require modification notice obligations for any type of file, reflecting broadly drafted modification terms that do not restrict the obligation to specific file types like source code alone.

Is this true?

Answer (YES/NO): NO